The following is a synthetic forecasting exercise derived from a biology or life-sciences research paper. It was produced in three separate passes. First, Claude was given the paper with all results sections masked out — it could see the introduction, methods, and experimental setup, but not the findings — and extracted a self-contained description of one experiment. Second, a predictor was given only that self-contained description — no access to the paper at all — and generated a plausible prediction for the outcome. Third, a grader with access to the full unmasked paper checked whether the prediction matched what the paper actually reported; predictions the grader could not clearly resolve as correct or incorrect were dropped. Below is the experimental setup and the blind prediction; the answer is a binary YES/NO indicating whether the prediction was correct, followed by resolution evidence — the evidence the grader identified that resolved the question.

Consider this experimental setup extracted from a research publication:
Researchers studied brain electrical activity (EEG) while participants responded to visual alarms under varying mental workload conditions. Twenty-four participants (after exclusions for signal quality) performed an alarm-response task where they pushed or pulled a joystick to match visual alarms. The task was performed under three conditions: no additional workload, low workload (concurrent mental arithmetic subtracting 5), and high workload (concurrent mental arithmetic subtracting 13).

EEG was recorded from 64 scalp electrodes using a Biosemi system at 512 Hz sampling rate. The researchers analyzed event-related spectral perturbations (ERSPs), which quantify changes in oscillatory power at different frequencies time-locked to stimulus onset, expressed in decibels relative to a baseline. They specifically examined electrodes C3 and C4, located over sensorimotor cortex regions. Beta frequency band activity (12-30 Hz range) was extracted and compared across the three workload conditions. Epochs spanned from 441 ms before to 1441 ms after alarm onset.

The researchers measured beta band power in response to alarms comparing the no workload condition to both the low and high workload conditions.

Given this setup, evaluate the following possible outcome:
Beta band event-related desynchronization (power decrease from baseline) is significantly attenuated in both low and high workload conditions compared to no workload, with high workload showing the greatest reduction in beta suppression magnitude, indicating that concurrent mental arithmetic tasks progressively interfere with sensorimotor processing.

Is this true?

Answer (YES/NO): NO